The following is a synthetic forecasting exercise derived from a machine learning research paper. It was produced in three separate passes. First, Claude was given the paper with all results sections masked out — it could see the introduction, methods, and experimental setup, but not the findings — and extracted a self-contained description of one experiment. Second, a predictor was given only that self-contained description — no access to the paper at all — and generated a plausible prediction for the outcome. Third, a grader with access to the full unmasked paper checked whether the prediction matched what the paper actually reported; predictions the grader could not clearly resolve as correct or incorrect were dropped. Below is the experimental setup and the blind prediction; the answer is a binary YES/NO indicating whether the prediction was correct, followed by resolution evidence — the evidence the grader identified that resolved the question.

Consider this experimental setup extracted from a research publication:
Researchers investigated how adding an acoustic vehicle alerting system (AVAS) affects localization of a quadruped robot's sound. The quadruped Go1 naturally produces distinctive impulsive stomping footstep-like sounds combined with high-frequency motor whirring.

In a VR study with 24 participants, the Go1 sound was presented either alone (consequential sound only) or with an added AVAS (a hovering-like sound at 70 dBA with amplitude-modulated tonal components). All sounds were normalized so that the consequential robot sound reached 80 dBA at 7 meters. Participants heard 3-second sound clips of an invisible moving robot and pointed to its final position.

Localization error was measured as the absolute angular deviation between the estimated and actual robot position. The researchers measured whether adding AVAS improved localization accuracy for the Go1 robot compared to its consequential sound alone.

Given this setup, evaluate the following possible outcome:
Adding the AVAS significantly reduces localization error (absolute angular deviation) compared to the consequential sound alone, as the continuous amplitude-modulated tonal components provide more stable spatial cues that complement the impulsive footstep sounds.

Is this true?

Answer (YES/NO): NO